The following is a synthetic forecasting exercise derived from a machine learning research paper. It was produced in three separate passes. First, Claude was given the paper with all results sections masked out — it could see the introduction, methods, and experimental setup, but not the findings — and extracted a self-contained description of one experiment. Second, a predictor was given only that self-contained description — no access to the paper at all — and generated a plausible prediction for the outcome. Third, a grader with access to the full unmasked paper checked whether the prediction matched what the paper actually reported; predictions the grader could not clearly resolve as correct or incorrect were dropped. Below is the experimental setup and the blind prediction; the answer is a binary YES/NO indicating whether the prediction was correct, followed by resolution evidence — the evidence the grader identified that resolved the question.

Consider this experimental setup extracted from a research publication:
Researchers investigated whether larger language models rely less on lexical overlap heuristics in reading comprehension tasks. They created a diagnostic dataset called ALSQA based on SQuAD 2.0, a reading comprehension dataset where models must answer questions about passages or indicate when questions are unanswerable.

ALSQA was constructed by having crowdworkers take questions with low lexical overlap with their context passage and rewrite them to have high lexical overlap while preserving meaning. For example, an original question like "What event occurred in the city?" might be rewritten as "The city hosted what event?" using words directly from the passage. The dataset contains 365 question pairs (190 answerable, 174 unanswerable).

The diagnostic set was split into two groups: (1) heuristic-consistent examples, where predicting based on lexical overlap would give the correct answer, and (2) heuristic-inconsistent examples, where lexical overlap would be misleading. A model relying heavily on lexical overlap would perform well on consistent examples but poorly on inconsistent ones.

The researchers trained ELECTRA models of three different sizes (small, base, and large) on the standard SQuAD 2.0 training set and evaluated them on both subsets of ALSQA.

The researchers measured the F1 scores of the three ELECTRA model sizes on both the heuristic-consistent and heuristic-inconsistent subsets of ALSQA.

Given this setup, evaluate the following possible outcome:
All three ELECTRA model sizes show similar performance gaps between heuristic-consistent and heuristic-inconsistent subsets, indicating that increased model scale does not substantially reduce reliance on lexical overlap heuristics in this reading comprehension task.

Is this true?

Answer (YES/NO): NO